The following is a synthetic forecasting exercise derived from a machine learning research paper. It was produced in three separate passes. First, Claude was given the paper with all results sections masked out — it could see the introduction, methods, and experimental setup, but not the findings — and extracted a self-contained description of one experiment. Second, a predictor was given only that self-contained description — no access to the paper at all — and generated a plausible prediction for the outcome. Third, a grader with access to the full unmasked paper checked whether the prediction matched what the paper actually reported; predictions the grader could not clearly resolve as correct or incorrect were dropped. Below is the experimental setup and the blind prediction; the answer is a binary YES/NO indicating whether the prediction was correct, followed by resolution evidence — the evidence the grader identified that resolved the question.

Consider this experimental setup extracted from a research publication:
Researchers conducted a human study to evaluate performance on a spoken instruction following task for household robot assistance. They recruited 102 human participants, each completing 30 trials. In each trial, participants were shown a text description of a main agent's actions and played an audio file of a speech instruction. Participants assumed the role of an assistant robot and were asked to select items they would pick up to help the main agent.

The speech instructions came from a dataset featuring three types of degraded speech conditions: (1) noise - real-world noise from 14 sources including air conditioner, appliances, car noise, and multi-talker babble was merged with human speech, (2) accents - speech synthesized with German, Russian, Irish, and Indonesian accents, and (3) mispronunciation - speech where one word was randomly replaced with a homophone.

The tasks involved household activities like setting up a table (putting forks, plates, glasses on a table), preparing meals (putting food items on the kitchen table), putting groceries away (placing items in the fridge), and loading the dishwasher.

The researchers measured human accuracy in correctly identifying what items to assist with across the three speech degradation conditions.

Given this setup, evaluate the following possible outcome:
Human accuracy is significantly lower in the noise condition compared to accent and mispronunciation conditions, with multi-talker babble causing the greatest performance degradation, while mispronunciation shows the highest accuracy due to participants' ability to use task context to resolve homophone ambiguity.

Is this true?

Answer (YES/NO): NO